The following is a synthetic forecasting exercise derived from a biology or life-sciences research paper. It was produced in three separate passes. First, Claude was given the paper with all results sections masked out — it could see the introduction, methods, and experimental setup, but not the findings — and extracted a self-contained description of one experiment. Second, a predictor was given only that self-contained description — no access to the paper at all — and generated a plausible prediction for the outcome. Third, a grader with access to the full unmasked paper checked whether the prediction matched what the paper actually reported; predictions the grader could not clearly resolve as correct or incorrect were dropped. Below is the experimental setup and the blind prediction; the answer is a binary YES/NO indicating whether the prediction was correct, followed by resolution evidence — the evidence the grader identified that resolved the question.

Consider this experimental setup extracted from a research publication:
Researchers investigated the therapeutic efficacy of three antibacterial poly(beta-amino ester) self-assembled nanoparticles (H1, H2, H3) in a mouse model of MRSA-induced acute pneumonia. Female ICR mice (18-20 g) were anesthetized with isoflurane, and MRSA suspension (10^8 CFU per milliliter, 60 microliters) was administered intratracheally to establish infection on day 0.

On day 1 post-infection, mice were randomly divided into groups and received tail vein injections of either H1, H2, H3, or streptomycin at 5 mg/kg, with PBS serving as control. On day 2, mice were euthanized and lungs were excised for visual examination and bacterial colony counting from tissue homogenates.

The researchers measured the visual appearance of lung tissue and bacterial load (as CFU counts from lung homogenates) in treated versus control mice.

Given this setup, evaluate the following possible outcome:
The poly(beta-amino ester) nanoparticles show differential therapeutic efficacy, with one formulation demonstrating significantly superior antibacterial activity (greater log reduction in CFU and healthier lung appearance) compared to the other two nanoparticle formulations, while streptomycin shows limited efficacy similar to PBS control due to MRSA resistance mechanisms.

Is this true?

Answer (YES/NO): NO